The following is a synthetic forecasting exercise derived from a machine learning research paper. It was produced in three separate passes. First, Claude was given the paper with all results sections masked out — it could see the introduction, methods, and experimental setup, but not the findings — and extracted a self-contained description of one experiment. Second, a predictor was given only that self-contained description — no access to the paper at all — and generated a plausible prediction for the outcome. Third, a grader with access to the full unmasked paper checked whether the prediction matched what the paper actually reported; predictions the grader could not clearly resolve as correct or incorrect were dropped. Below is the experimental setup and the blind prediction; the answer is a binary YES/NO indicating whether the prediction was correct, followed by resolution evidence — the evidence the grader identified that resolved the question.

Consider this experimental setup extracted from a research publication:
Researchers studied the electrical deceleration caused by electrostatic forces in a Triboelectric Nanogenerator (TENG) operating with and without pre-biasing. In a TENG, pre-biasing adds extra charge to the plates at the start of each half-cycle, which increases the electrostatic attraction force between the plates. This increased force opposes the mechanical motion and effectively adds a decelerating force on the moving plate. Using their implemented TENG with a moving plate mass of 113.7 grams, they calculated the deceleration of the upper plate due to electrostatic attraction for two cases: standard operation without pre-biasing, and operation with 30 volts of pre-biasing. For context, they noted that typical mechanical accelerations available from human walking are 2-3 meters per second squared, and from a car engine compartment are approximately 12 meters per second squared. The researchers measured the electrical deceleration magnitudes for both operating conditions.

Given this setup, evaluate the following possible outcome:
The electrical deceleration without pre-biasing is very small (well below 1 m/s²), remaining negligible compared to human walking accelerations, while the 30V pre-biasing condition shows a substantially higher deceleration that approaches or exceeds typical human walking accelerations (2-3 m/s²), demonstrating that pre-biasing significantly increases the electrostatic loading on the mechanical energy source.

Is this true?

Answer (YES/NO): NO